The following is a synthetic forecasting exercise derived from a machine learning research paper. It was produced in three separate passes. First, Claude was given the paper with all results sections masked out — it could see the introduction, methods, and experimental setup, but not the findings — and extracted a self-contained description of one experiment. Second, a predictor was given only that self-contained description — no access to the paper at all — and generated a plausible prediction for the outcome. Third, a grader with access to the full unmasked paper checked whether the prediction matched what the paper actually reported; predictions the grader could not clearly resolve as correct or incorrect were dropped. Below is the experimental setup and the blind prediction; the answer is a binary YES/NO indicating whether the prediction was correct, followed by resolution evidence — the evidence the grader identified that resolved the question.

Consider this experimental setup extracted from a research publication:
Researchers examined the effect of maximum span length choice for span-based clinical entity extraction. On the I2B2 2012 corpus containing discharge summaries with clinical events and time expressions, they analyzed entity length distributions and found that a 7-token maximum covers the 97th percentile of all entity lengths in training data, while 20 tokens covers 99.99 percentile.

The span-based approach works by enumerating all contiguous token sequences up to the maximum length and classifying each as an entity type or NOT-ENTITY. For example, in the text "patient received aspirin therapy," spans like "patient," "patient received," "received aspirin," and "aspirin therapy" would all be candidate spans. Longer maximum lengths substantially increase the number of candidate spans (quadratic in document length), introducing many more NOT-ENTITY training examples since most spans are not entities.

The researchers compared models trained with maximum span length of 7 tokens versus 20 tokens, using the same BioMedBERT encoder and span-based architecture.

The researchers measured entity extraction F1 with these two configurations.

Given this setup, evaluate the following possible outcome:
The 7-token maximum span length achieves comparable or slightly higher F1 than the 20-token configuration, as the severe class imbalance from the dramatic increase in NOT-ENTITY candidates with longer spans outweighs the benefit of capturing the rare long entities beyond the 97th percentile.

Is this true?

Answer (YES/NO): YES